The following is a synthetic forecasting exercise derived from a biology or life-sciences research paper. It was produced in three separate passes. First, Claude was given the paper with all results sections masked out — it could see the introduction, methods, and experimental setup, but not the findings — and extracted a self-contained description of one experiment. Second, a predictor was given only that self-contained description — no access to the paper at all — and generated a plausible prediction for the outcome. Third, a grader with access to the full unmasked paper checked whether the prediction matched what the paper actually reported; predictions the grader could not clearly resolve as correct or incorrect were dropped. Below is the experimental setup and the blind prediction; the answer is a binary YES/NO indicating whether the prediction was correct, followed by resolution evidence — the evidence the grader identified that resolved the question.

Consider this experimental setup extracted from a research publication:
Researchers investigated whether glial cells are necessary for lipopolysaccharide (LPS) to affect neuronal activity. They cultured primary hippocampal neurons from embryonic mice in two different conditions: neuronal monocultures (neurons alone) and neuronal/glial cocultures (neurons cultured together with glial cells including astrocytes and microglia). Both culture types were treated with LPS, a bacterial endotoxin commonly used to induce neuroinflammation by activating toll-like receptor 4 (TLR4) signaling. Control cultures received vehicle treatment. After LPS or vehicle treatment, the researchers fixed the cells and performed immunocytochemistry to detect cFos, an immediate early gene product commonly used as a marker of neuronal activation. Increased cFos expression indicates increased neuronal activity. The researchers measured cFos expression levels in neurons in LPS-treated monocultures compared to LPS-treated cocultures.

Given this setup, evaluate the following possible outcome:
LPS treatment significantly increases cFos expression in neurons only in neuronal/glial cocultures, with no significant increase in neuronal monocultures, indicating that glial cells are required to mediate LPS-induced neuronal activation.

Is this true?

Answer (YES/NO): YES